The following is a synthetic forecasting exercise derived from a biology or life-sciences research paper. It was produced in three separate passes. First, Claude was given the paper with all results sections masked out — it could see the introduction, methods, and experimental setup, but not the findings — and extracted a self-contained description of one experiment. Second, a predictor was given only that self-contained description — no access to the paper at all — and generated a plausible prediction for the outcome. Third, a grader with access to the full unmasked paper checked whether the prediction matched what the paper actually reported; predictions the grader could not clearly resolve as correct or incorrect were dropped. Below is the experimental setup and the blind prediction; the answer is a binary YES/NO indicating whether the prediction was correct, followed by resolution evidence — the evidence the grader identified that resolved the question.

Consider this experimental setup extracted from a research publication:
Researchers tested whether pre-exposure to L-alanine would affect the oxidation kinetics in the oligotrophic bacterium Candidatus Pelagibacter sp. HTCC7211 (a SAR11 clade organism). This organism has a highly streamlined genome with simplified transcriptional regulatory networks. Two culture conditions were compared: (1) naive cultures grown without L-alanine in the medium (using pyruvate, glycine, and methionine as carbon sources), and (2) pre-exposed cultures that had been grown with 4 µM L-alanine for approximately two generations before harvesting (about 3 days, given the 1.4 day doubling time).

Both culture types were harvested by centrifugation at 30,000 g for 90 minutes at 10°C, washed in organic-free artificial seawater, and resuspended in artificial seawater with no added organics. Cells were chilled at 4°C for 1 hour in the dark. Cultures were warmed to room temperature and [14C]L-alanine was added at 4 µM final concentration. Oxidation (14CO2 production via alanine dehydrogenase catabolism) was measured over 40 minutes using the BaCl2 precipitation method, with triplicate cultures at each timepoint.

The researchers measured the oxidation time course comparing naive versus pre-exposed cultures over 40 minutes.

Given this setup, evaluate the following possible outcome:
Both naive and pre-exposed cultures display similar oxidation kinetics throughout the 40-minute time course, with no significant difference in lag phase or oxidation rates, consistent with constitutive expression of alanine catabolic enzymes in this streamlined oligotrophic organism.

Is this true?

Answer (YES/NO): YES